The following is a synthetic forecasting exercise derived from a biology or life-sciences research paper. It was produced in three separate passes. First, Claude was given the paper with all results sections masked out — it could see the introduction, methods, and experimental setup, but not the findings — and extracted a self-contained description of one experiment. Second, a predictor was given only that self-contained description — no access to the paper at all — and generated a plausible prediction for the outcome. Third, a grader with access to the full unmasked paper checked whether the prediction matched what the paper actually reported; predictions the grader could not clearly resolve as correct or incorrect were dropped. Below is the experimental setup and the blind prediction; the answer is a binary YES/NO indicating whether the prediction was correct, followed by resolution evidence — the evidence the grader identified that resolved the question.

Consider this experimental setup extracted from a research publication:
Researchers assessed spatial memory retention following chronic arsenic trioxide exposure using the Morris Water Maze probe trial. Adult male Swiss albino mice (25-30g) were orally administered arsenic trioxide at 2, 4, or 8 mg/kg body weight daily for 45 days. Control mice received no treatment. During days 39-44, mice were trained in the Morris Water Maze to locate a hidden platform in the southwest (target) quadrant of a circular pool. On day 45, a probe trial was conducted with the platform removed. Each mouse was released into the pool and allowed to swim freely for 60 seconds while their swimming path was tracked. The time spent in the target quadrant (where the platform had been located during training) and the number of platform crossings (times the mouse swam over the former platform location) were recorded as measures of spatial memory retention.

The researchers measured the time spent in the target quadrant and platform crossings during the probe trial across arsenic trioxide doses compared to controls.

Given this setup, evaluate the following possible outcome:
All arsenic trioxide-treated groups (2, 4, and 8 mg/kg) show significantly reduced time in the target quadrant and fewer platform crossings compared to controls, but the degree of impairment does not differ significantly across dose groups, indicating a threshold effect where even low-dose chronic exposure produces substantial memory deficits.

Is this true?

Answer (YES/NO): NO